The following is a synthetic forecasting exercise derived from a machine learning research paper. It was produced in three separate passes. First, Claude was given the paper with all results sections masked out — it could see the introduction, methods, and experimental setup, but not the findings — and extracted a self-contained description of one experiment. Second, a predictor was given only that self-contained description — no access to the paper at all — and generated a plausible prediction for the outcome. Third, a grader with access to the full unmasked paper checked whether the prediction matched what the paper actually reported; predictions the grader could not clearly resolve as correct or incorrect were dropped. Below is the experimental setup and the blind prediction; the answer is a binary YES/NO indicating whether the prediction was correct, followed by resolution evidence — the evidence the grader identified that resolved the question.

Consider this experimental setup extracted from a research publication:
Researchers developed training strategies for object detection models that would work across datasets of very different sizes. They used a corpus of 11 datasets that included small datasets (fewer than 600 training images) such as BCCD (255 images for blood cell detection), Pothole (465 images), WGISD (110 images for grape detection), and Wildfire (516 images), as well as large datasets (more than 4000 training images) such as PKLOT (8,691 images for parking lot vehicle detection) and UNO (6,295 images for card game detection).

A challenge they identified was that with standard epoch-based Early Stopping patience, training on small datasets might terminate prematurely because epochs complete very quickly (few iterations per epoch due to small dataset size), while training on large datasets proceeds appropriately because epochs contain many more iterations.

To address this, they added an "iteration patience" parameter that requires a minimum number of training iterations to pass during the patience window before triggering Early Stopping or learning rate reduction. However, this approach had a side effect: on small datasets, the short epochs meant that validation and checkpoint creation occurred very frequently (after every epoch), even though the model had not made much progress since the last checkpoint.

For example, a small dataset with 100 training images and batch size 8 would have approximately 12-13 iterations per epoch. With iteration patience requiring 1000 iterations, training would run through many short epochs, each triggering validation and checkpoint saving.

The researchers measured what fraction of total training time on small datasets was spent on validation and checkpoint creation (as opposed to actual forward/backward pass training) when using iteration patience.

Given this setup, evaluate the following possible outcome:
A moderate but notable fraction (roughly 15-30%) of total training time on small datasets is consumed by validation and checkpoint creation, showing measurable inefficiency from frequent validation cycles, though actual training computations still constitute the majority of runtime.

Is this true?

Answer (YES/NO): NO